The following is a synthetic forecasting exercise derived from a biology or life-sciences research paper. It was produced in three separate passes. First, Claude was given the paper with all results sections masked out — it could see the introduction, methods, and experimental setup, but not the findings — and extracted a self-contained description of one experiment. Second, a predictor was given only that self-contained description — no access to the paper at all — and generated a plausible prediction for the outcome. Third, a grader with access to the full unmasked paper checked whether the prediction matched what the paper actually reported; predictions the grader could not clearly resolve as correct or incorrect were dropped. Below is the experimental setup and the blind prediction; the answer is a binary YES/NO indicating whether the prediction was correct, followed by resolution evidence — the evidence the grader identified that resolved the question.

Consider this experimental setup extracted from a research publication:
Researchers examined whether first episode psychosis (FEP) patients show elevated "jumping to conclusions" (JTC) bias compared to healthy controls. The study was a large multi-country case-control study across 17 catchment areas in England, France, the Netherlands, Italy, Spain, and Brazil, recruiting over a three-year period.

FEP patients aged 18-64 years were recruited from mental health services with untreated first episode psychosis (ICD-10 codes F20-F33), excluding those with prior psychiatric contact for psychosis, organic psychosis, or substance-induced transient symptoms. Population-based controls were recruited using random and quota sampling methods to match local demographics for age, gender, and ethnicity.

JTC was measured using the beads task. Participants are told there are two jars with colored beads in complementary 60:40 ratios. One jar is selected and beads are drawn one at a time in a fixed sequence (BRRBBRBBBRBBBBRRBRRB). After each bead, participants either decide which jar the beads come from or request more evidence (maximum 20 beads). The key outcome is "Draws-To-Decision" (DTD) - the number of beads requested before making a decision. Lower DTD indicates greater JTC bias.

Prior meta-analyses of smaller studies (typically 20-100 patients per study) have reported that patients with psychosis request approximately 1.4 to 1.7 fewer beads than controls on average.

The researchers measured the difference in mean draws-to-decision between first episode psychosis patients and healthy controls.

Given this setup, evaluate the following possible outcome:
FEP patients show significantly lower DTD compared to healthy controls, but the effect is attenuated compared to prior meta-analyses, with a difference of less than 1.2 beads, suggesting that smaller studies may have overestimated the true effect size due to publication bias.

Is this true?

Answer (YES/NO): YES